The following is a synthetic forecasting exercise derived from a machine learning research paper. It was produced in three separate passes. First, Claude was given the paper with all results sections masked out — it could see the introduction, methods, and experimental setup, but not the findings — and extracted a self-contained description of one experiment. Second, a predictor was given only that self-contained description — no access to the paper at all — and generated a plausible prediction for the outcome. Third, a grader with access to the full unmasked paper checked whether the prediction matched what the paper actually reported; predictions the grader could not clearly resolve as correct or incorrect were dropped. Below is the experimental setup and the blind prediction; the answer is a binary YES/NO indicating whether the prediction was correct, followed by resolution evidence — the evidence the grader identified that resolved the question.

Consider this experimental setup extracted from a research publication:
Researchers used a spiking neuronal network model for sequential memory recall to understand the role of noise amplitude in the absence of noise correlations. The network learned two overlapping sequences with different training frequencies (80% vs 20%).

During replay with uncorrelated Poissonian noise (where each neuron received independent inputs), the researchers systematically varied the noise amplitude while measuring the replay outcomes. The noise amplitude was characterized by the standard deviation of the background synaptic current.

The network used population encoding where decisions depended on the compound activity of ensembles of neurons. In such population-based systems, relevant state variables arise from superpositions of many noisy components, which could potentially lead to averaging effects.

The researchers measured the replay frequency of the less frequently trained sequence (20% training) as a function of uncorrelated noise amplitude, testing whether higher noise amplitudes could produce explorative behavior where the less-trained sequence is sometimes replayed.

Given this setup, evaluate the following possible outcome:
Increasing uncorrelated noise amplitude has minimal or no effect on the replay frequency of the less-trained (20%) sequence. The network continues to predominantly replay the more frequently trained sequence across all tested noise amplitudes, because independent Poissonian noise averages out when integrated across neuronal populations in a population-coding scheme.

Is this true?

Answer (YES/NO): NO